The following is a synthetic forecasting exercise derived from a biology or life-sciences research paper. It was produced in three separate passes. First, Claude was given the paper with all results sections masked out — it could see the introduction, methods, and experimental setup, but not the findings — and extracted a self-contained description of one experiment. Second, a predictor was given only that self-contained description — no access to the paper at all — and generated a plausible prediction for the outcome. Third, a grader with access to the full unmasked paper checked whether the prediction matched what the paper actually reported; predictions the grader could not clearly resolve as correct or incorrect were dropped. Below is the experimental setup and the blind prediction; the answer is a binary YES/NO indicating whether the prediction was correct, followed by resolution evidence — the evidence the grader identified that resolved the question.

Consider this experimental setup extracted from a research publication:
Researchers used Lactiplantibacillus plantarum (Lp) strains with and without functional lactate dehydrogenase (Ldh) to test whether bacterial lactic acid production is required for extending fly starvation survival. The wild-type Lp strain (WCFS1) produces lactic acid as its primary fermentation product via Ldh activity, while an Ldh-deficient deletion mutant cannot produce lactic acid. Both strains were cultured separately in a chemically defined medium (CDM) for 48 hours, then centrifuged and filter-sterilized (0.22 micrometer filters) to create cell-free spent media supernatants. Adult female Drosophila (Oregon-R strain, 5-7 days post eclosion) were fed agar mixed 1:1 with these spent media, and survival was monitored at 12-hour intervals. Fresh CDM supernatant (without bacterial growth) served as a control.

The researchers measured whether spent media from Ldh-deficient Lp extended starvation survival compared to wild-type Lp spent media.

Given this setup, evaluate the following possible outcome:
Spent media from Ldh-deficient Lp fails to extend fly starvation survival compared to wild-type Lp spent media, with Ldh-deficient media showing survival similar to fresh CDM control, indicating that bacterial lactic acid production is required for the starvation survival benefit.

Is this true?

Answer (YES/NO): YES